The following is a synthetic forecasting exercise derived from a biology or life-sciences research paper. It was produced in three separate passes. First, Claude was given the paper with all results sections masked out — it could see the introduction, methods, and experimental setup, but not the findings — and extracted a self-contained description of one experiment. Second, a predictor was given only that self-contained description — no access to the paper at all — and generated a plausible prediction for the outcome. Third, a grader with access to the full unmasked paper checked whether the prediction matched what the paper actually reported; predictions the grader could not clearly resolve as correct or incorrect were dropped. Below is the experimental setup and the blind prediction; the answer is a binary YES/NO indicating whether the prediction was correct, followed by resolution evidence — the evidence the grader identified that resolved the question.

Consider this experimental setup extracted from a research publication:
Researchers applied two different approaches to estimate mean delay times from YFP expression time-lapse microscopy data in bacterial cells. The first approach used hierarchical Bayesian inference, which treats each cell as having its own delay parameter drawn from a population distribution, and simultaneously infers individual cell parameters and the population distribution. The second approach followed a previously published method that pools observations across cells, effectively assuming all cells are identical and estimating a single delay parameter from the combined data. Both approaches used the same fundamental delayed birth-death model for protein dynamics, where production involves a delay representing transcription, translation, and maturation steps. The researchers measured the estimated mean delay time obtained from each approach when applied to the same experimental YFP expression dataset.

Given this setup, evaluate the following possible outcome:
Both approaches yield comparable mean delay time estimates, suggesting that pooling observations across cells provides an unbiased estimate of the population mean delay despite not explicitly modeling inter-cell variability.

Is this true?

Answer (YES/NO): NO